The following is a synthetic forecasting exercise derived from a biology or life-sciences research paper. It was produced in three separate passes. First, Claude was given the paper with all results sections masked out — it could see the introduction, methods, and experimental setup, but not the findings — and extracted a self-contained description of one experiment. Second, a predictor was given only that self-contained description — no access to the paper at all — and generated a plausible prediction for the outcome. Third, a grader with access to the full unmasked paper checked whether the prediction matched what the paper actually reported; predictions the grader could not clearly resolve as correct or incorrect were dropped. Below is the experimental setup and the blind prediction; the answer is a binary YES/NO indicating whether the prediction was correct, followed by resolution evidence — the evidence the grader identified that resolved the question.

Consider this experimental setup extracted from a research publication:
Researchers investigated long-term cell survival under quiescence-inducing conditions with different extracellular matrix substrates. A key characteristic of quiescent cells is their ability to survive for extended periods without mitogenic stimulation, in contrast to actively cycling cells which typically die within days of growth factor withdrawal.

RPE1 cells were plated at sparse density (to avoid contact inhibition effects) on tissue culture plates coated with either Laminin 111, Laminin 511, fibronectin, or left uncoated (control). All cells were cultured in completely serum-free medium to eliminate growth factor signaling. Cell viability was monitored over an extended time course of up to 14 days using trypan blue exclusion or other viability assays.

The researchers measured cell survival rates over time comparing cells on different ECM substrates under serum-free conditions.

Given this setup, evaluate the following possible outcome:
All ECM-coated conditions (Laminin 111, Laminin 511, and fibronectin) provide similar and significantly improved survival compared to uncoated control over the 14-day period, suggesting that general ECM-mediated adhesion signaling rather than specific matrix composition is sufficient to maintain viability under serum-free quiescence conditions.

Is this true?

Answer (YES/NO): NO